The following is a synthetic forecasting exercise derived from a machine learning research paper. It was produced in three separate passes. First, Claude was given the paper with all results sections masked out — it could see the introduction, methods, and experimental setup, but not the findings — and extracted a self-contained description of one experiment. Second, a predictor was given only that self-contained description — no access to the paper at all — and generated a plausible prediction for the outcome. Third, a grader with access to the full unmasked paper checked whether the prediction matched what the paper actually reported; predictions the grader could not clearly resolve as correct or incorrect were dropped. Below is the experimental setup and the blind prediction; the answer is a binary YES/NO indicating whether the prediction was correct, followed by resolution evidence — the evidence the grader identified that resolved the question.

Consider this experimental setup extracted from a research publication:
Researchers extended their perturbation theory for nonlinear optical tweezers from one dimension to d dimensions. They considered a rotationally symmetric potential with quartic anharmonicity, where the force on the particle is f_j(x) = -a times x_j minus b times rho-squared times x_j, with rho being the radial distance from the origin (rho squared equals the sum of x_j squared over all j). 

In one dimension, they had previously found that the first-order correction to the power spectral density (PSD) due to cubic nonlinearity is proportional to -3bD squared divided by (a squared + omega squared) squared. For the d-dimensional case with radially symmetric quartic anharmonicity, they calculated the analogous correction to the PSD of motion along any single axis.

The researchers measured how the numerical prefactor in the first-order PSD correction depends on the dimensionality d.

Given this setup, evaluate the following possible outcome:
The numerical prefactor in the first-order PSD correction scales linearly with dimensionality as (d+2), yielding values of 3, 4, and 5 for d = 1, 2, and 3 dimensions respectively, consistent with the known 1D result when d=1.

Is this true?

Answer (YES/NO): YES